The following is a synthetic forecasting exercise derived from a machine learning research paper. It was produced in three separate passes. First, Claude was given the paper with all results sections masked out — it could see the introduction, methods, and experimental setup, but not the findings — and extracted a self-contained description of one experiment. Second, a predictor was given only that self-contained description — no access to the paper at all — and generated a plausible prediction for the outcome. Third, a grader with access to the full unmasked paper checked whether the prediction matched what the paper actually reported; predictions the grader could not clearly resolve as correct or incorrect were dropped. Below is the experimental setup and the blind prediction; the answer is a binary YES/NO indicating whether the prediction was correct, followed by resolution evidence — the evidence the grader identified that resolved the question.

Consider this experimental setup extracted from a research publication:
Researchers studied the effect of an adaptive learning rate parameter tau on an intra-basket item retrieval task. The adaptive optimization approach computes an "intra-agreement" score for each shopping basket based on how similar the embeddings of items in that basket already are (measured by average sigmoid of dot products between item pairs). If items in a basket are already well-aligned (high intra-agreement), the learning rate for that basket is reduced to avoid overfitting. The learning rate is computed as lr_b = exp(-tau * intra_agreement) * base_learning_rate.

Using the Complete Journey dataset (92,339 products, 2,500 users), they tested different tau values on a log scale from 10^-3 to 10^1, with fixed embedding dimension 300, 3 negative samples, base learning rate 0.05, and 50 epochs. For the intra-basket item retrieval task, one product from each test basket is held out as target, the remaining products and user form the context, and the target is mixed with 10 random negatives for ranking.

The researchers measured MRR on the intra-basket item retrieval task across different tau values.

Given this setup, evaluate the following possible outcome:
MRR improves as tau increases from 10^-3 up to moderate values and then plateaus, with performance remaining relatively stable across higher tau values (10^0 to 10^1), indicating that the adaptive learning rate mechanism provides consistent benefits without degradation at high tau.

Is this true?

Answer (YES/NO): NO